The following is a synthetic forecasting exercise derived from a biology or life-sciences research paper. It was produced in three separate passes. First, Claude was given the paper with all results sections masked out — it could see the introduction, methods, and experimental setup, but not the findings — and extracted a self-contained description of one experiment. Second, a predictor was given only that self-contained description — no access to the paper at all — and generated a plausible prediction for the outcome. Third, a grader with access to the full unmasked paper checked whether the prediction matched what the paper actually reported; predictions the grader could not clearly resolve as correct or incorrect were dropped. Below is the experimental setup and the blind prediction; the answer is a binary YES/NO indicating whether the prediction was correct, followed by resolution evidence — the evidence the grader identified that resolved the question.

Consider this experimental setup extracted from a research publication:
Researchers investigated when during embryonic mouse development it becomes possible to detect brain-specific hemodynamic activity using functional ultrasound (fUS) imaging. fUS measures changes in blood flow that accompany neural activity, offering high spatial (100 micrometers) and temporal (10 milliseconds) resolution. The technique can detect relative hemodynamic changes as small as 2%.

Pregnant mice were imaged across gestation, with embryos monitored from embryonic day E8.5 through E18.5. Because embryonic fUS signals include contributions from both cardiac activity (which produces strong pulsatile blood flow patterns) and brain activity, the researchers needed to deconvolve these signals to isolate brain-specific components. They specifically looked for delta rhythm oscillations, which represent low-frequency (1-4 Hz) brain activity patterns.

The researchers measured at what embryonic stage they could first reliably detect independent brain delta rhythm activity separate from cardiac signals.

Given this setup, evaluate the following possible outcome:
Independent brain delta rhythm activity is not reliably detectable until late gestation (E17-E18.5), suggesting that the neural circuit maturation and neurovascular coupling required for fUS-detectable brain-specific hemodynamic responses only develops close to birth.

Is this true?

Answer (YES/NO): NO